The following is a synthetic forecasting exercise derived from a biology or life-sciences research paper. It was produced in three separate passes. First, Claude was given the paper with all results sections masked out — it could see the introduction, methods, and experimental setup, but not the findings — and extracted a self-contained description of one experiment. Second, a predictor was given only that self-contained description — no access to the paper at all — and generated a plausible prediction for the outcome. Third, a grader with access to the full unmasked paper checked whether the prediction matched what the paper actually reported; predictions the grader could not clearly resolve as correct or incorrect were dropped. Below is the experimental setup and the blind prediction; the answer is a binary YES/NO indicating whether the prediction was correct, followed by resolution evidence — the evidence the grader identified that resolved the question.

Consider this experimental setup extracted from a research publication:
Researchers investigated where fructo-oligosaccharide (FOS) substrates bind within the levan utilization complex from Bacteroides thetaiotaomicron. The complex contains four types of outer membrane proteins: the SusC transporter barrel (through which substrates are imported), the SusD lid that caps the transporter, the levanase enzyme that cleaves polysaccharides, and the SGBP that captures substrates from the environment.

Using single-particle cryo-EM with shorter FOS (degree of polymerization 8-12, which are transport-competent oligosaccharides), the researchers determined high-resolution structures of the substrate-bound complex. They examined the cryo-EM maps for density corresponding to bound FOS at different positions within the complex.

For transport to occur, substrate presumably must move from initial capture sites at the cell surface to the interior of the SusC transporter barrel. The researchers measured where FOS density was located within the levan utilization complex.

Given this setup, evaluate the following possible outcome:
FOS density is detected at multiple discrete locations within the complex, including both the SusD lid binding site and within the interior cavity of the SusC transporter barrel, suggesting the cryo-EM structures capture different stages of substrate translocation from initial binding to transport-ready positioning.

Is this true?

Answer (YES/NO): YES